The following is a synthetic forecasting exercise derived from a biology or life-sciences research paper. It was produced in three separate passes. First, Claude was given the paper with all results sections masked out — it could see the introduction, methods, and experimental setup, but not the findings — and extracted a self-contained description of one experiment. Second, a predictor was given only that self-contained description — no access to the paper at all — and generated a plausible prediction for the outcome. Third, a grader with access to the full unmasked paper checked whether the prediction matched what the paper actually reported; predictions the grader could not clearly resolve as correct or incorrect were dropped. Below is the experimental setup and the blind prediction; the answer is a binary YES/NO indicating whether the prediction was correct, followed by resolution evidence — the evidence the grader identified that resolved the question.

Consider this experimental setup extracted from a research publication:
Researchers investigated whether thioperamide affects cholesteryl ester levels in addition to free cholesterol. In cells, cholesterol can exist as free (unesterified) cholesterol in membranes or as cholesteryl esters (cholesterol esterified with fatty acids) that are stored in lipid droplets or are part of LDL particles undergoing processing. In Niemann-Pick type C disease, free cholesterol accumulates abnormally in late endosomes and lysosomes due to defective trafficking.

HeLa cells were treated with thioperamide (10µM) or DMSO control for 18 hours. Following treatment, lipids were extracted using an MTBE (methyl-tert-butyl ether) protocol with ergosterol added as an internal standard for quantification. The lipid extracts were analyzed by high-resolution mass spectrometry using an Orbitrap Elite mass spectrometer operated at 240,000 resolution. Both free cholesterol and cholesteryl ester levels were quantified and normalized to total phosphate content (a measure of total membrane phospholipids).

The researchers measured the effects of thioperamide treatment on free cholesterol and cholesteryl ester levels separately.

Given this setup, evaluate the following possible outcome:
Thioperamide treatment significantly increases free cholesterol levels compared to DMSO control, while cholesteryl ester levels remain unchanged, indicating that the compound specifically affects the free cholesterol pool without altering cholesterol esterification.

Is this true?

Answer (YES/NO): NO